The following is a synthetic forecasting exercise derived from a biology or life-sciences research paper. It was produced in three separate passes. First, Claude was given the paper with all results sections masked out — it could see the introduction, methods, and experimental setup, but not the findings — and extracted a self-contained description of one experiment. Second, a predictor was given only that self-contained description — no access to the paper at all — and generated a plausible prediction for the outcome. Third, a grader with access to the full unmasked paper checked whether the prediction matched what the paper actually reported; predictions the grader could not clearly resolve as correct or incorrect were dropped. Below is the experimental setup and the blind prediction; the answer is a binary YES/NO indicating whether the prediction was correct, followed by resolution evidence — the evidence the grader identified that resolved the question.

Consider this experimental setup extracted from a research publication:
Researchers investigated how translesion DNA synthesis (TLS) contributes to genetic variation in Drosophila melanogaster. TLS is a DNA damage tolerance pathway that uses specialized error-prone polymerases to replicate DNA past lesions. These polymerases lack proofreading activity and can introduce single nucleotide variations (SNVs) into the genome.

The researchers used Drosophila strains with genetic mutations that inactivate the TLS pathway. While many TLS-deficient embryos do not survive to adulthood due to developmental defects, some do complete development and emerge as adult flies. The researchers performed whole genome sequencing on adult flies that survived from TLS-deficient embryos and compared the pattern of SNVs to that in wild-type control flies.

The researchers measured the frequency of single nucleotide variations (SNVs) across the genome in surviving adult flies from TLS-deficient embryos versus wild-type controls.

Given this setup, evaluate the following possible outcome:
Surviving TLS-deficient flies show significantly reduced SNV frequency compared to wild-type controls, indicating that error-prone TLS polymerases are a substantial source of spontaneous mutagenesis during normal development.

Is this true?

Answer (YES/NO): NO